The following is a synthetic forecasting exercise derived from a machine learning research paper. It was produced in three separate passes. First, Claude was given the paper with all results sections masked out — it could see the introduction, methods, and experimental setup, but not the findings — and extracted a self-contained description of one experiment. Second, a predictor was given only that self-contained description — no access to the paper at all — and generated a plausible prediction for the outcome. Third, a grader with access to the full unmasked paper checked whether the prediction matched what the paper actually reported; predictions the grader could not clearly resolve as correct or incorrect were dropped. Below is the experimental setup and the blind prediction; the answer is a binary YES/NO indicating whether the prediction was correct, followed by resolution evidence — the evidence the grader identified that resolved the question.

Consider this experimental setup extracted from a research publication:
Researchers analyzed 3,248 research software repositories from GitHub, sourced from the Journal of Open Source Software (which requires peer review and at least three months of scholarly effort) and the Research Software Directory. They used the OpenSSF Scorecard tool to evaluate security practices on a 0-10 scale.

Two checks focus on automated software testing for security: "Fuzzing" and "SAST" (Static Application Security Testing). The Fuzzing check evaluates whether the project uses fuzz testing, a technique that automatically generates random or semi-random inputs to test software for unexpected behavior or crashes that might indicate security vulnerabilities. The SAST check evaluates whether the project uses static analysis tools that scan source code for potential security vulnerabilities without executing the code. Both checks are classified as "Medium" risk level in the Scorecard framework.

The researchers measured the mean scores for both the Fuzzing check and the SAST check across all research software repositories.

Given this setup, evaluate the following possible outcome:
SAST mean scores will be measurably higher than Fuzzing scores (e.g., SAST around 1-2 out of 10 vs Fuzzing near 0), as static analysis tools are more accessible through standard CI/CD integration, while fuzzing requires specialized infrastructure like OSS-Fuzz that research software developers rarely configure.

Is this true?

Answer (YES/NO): NO